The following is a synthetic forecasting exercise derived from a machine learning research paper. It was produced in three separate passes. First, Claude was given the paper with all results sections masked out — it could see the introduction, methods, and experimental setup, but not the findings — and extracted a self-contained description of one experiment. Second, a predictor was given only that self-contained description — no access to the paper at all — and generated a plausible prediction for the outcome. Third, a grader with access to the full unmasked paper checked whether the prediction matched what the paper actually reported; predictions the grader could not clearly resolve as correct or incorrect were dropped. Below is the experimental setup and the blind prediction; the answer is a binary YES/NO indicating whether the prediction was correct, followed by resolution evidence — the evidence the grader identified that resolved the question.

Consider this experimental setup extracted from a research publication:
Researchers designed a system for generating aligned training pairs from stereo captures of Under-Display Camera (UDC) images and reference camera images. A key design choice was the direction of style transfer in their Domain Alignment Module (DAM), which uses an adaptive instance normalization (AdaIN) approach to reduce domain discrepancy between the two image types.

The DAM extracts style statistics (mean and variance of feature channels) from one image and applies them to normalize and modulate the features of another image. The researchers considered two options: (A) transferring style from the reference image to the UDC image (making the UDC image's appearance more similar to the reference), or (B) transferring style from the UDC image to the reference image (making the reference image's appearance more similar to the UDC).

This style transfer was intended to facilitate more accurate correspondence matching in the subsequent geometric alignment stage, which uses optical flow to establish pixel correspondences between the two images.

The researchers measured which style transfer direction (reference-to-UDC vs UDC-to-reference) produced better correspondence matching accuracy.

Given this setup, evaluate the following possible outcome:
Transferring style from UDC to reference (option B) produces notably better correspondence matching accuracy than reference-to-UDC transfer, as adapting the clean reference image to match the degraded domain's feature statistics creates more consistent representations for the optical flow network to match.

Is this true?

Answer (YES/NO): NO